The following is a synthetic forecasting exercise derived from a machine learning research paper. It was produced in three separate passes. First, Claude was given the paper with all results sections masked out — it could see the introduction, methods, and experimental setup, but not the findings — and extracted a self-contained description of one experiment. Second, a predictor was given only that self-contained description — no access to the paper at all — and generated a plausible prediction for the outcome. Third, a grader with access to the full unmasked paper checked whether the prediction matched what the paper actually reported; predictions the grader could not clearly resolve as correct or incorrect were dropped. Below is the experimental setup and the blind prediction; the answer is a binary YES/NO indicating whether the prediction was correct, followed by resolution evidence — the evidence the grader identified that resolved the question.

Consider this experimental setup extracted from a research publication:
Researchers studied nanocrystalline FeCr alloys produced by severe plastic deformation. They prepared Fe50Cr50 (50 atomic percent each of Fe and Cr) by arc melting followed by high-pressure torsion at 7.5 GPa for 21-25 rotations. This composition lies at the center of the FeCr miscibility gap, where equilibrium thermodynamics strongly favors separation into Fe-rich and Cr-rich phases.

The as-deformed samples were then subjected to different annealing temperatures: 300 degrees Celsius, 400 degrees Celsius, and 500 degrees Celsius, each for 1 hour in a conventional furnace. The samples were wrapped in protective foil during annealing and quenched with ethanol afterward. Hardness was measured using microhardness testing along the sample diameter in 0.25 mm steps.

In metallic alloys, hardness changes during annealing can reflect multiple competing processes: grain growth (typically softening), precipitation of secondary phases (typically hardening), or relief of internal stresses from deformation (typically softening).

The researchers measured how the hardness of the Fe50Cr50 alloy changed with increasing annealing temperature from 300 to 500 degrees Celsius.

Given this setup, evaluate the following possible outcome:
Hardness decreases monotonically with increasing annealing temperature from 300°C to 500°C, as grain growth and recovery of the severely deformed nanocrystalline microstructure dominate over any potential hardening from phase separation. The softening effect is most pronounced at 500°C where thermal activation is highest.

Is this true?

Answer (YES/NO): NO